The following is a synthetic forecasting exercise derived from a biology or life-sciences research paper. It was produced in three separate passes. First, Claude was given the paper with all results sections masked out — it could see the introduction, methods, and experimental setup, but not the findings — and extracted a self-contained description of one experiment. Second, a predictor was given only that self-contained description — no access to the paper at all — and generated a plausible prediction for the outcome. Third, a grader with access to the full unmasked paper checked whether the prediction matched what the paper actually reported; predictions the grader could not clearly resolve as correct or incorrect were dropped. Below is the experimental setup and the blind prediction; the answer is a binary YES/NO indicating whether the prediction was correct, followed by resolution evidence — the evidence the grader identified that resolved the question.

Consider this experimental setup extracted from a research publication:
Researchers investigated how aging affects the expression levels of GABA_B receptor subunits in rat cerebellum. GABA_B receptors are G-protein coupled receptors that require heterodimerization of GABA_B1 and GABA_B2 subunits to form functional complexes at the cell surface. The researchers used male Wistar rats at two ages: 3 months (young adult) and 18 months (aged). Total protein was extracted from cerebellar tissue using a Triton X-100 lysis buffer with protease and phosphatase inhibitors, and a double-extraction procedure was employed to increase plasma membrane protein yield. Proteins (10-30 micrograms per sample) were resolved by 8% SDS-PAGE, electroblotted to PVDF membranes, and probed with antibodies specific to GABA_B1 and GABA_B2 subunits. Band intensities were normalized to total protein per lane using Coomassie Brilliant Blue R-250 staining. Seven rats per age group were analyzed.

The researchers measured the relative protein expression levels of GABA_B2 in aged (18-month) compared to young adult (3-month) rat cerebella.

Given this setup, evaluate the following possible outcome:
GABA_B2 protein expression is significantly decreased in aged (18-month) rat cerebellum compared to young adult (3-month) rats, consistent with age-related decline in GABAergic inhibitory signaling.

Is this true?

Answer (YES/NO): YES